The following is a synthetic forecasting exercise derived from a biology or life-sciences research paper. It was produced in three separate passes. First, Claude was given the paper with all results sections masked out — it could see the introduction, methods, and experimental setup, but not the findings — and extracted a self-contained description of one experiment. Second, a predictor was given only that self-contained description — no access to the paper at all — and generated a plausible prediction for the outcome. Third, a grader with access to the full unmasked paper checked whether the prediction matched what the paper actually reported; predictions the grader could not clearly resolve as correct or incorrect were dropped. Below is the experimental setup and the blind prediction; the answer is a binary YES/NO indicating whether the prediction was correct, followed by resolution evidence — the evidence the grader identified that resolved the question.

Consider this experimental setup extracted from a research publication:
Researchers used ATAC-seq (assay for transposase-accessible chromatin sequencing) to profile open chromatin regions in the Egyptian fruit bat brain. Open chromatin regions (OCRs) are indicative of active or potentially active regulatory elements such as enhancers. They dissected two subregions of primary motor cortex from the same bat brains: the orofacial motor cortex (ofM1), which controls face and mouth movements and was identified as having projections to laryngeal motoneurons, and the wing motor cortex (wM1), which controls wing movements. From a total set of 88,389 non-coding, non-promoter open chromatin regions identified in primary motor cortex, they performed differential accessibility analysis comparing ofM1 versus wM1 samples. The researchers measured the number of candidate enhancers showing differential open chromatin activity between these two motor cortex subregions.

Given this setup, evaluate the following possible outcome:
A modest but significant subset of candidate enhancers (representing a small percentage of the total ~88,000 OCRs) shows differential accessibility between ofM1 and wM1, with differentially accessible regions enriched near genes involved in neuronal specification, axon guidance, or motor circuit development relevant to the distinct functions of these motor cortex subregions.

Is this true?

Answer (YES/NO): YES